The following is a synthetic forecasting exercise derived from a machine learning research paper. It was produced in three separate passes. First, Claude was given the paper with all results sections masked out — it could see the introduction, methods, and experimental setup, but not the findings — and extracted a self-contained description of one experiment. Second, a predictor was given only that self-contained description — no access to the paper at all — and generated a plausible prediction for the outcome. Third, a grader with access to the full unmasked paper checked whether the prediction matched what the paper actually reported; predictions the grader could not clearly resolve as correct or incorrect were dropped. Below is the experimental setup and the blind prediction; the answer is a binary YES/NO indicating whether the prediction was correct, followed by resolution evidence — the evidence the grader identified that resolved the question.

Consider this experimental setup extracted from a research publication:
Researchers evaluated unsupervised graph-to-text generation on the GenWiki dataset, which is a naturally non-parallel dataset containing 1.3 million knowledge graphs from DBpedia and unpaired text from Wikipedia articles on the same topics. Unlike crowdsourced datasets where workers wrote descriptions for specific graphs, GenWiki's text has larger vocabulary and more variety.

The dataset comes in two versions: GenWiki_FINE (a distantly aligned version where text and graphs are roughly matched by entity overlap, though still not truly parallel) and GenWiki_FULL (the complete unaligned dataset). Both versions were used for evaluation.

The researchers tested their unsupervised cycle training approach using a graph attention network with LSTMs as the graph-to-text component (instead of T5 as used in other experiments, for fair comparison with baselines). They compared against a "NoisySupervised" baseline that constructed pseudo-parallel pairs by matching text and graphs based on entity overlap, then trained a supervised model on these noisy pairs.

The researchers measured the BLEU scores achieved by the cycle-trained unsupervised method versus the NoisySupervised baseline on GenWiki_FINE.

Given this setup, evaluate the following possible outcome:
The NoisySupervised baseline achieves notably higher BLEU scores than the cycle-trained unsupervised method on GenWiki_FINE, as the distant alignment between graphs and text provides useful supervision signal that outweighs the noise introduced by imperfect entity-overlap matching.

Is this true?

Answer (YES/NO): NO